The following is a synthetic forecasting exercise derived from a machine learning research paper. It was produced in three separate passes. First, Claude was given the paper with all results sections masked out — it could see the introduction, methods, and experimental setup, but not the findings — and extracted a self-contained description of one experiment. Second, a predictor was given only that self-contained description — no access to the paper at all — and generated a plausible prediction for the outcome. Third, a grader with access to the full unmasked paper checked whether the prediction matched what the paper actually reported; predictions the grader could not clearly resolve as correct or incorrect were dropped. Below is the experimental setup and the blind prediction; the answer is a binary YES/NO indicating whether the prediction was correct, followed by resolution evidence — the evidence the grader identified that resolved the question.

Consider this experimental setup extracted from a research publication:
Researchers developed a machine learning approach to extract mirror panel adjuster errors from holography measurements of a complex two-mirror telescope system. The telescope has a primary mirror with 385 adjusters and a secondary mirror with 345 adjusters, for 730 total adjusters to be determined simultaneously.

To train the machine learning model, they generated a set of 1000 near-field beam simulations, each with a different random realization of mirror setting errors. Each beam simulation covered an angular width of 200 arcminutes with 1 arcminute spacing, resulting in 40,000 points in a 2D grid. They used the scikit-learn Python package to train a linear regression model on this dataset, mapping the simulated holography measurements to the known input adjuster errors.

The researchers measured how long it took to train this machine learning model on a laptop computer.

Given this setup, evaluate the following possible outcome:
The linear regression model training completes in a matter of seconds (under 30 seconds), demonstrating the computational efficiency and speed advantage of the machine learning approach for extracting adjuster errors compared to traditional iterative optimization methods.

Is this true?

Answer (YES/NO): NO